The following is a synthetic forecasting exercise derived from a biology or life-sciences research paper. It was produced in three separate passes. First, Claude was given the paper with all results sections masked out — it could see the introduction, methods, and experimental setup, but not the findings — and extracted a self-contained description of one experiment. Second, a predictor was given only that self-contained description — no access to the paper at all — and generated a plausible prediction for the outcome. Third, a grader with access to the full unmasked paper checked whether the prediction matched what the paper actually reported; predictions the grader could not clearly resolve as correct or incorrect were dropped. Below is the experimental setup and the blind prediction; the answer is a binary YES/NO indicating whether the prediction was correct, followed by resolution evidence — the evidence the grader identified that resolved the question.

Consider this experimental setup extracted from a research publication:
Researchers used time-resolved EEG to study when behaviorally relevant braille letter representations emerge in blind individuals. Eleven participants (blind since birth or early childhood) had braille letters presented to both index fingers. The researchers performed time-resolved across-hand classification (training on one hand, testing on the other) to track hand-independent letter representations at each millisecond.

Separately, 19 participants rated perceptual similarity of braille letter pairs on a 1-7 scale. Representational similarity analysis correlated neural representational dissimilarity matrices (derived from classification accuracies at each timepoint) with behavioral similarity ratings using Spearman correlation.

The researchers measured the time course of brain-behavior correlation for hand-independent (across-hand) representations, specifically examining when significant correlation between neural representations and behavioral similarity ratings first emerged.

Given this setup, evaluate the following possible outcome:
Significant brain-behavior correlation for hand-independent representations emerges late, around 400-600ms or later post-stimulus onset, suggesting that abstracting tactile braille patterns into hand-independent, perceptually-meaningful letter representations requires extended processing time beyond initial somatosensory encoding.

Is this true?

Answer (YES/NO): YES